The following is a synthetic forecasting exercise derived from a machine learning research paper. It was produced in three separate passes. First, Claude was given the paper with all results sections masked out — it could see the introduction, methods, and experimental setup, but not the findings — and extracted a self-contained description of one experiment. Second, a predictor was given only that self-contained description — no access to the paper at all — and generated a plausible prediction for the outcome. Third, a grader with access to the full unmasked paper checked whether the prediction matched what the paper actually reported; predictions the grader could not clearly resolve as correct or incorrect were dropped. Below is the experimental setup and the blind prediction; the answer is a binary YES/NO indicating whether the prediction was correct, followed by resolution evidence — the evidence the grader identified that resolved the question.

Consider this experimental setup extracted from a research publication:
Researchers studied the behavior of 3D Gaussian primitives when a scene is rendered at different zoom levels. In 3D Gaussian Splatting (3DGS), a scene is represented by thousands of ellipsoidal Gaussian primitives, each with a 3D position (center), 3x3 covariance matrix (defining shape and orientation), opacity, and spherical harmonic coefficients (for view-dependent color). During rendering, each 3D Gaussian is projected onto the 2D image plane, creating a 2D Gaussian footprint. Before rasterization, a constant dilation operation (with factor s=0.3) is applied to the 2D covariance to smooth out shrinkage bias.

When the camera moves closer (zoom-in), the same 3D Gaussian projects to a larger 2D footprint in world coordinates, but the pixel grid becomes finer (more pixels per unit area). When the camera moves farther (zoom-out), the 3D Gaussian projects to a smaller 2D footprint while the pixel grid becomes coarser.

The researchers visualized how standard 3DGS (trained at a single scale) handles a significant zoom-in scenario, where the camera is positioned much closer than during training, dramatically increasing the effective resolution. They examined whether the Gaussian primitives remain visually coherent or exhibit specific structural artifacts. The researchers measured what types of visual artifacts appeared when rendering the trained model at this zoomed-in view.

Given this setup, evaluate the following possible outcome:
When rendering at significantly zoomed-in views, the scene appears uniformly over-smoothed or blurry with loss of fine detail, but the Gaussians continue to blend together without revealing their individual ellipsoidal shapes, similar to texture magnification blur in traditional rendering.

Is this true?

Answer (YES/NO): NO